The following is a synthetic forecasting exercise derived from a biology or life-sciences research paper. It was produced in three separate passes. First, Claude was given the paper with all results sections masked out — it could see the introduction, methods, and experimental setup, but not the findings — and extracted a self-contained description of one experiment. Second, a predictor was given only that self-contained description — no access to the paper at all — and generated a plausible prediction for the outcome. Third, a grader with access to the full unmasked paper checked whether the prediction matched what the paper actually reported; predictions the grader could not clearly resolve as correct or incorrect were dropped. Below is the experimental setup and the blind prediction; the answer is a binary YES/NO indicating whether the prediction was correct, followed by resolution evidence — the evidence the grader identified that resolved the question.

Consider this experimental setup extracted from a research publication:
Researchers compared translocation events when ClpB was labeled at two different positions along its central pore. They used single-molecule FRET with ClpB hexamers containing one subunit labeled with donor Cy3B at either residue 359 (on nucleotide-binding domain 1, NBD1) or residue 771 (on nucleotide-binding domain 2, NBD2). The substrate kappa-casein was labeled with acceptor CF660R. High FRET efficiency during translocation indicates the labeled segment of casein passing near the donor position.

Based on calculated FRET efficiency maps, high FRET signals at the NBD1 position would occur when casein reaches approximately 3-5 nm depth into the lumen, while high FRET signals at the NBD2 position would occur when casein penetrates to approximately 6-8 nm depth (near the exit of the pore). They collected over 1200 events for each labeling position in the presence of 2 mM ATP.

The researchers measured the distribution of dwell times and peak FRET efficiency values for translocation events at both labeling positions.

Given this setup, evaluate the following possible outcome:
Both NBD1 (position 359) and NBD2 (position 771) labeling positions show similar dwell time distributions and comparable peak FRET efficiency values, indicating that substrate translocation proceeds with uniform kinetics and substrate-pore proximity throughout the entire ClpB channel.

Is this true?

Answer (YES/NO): YES